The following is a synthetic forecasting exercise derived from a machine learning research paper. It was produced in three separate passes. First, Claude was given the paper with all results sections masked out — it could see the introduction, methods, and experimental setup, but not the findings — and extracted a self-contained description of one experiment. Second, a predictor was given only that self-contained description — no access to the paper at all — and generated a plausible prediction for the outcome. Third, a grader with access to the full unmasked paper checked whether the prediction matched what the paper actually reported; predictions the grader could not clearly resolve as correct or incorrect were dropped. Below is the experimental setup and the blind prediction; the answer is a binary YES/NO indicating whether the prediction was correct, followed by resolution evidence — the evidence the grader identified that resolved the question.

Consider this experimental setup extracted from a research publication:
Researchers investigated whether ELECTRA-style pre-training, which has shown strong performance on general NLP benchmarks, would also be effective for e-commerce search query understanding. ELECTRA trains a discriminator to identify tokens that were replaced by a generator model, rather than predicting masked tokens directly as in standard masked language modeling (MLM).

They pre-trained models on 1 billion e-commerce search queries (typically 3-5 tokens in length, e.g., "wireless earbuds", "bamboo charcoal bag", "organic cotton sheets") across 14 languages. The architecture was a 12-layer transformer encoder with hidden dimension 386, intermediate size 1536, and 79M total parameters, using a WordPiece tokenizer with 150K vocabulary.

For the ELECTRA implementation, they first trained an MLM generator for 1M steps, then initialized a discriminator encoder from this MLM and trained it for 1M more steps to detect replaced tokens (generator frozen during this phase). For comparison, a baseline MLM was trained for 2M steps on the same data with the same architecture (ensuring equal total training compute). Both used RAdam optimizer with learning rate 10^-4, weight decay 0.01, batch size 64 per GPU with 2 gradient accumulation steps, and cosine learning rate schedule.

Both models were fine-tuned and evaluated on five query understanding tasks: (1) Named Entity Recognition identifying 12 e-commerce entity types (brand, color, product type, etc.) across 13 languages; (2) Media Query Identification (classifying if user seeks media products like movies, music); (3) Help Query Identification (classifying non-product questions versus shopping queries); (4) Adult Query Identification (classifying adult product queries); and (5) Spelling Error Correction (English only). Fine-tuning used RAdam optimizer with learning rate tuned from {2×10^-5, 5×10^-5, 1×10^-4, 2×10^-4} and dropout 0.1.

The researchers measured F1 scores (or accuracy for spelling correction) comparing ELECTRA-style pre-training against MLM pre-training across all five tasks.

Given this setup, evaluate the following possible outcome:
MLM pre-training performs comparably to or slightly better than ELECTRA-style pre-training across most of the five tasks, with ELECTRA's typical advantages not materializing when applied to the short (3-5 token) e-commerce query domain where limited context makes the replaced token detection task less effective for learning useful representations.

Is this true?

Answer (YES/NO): YES